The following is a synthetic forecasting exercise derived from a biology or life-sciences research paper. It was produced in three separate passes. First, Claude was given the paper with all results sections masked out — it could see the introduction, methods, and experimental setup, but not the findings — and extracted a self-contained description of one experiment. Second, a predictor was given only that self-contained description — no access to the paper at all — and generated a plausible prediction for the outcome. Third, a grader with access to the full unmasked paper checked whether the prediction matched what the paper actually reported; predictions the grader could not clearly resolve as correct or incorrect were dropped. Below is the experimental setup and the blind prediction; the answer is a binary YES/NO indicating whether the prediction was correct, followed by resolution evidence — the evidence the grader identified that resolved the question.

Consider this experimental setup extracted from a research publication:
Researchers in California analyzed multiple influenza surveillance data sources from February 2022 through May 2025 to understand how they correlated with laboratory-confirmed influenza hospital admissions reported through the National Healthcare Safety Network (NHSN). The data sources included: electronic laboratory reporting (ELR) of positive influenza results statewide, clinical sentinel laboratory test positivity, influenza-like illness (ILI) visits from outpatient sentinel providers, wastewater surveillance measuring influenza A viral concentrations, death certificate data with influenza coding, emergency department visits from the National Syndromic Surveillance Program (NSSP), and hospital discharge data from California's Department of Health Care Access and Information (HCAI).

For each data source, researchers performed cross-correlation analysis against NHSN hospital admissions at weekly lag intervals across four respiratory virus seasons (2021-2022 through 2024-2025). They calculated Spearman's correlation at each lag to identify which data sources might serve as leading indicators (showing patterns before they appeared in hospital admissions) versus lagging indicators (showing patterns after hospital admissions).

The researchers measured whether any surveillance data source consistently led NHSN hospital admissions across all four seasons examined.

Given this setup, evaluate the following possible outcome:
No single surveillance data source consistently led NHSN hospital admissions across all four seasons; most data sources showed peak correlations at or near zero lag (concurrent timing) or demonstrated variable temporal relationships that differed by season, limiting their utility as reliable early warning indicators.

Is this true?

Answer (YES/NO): NO